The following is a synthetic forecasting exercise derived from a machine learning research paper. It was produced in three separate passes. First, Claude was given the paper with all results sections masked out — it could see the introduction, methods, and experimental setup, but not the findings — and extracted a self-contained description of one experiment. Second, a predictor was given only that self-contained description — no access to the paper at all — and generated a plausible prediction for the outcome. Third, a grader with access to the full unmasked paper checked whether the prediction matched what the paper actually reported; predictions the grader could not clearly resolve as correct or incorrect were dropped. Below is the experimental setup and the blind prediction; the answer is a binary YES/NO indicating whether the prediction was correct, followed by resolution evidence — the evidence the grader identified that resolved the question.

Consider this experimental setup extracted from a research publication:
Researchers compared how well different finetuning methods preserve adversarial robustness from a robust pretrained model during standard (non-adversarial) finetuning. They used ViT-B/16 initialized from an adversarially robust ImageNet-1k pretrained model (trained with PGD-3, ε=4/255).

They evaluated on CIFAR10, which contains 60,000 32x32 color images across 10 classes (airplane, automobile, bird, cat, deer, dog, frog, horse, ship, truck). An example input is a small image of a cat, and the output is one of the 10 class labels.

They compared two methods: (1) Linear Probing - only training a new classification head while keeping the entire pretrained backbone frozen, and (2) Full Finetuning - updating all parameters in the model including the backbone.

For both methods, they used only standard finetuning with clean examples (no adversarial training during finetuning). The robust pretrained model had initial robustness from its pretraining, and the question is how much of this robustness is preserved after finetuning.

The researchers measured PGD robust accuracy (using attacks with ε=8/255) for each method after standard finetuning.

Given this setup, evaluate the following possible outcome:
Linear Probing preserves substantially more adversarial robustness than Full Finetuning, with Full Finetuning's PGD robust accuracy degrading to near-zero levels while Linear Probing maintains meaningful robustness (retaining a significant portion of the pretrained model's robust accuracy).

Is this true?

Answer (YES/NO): NO